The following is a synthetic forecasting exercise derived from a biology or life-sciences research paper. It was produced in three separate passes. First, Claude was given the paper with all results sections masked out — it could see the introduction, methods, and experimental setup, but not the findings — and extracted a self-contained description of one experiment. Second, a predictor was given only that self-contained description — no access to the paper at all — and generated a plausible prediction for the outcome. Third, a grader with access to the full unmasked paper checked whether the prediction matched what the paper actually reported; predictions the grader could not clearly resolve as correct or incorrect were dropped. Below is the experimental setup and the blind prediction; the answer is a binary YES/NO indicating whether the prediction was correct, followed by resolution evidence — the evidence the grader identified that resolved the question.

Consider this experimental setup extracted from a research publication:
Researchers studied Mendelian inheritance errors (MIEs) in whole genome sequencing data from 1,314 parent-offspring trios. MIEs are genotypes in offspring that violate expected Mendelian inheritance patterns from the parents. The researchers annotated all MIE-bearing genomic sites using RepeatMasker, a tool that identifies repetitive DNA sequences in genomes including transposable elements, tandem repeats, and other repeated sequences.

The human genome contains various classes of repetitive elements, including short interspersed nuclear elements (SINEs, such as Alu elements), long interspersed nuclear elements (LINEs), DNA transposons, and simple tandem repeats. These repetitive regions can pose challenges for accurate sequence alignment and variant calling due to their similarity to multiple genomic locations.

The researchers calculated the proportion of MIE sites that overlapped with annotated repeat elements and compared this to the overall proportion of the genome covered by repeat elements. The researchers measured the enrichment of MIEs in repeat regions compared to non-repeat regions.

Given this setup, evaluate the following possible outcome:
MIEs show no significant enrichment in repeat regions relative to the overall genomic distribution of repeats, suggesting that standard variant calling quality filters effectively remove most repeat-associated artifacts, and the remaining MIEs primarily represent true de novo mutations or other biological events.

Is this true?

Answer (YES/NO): NO